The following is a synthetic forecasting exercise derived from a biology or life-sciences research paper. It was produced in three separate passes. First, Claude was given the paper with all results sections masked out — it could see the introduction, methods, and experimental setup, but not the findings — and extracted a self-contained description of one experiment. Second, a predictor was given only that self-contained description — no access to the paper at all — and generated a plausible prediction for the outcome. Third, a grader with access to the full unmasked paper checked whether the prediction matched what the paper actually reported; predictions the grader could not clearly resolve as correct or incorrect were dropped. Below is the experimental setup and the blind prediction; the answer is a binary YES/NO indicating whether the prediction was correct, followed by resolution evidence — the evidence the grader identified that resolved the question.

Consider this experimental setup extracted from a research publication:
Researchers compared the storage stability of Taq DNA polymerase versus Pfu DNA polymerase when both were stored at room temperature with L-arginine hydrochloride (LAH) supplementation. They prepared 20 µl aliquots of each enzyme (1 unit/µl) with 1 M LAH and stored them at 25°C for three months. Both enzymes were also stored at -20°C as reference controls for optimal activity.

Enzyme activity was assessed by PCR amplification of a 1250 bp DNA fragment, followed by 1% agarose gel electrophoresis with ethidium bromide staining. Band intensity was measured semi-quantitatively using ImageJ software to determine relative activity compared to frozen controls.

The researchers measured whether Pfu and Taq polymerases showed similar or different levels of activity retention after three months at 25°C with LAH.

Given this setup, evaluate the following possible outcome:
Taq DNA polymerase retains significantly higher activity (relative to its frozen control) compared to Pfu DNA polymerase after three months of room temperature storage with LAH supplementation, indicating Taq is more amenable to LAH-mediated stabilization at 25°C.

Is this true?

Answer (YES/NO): NO